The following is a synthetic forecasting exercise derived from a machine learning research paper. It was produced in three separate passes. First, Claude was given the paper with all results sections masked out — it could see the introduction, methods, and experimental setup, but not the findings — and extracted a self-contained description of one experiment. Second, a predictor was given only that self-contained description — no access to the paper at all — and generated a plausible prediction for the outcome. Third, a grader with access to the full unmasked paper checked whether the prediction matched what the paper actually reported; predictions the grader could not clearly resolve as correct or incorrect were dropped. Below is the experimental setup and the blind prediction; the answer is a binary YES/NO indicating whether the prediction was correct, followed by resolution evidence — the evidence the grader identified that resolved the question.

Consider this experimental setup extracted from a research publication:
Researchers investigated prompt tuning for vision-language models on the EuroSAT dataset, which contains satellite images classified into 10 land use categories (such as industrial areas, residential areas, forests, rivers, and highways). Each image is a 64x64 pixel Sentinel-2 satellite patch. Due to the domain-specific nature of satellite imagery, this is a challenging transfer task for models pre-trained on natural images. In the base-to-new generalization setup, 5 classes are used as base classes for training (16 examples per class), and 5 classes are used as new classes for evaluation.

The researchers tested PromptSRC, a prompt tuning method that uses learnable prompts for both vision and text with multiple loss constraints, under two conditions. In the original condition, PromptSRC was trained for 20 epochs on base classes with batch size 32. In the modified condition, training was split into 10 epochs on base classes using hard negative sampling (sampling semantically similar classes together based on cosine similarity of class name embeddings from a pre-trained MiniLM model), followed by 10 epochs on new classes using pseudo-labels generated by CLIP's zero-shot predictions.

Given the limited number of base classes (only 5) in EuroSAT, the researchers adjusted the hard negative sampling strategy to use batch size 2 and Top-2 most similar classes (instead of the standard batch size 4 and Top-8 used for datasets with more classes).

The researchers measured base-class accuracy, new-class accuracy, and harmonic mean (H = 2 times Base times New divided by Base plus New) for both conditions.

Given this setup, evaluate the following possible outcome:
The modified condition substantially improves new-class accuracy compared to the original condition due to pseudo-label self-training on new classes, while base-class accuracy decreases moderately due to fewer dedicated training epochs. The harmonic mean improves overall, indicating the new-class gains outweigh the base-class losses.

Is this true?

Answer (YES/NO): NO